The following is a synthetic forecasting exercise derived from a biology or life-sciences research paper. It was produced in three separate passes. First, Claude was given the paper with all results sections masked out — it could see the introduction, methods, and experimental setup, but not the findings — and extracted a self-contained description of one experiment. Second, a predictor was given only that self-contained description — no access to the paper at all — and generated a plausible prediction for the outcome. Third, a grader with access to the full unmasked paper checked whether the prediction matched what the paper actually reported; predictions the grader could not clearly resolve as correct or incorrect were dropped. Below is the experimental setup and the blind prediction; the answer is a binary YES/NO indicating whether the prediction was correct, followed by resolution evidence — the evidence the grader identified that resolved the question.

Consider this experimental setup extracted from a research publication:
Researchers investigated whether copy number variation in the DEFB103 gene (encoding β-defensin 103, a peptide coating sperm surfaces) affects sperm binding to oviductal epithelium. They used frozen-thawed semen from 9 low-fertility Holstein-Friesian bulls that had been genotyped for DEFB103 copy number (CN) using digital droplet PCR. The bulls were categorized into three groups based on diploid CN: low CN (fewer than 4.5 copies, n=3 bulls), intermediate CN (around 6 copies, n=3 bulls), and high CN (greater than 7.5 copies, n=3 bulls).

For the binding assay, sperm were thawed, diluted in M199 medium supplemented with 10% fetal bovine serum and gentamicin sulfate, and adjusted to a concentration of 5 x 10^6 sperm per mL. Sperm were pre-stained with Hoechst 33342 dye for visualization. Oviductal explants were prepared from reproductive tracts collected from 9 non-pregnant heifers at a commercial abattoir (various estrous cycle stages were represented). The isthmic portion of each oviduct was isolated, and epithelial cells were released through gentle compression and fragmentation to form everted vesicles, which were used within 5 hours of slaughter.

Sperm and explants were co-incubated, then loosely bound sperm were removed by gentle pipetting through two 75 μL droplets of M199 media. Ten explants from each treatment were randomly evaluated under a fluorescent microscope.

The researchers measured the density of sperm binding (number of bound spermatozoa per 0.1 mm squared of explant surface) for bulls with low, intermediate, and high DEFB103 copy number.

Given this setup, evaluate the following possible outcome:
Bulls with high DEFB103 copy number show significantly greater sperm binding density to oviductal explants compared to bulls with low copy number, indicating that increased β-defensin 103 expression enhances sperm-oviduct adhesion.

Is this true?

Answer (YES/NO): NO